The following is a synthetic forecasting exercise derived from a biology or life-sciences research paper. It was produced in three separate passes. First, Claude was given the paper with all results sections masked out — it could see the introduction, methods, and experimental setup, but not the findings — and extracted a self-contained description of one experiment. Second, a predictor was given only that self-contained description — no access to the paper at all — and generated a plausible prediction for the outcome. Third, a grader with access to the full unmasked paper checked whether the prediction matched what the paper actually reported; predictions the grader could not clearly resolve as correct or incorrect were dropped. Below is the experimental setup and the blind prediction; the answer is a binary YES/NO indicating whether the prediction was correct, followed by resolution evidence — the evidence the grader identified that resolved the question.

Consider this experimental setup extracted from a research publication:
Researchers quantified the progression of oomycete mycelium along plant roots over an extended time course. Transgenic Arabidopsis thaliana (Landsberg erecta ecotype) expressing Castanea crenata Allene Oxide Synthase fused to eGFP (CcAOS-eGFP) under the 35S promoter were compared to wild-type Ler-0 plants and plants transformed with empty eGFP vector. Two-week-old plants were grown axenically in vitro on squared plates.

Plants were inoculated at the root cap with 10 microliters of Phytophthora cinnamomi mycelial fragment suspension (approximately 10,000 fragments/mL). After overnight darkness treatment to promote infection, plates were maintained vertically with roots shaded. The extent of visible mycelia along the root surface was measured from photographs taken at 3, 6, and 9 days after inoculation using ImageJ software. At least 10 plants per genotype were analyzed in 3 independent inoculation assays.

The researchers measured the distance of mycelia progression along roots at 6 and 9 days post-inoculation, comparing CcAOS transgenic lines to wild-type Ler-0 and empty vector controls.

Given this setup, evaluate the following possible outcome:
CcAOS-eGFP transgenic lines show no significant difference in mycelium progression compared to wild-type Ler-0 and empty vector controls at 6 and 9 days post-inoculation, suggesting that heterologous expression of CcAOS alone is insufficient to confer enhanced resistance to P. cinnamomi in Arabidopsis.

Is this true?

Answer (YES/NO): NO